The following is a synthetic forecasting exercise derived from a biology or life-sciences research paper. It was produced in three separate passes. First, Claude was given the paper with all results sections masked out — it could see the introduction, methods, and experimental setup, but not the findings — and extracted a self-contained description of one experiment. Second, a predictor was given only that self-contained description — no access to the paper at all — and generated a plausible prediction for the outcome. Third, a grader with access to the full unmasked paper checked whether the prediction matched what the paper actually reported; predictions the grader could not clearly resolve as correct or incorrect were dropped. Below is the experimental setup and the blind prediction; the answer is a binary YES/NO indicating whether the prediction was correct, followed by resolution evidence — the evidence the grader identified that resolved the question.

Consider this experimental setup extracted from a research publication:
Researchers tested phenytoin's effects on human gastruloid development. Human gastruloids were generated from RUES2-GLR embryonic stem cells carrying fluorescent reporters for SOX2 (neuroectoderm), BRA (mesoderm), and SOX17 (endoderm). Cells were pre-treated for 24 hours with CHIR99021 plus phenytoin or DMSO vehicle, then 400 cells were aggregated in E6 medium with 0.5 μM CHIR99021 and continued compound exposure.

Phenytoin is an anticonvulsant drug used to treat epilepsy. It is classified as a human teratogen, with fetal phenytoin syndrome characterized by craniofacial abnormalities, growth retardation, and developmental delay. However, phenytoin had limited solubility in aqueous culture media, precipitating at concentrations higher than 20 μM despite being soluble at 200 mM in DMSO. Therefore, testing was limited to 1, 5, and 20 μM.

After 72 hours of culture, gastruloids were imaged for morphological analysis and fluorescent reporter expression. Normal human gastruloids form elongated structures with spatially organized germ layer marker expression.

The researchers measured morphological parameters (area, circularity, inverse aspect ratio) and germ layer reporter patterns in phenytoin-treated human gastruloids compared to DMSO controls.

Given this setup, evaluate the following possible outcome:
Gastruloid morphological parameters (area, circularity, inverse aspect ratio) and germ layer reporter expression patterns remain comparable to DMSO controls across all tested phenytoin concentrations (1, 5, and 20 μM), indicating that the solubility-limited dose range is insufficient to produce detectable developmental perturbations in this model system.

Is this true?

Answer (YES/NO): YES